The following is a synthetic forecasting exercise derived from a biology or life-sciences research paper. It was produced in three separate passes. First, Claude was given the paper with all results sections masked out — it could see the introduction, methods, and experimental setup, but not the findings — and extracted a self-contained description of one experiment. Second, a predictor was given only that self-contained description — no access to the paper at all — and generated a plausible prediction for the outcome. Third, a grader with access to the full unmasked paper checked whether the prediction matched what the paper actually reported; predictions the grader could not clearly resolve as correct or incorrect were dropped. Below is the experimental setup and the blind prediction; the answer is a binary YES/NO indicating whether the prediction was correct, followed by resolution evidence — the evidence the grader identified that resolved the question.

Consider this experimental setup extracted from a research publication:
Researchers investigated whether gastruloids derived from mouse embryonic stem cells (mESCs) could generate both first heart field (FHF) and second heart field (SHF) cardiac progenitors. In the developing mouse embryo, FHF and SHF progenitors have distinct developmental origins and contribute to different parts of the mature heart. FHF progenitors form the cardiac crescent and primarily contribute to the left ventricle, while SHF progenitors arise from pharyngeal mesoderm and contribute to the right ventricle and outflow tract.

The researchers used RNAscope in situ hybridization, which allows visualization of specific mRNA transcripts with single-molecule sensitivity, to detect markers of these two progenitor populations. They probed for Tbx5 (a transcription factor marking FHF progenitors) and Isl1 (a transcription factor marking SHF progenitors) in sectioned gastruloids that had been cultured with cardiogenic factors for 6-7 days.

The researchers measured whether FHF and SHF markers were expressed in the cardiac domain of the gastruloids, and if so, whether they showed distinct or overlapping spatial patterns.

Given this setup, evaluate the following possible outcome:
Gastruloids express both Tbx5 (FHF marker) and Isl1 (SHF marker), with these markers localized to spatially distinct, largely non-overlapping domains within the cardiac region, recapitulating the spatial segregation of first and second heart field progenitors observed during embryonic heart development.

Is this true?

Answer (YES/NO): YES